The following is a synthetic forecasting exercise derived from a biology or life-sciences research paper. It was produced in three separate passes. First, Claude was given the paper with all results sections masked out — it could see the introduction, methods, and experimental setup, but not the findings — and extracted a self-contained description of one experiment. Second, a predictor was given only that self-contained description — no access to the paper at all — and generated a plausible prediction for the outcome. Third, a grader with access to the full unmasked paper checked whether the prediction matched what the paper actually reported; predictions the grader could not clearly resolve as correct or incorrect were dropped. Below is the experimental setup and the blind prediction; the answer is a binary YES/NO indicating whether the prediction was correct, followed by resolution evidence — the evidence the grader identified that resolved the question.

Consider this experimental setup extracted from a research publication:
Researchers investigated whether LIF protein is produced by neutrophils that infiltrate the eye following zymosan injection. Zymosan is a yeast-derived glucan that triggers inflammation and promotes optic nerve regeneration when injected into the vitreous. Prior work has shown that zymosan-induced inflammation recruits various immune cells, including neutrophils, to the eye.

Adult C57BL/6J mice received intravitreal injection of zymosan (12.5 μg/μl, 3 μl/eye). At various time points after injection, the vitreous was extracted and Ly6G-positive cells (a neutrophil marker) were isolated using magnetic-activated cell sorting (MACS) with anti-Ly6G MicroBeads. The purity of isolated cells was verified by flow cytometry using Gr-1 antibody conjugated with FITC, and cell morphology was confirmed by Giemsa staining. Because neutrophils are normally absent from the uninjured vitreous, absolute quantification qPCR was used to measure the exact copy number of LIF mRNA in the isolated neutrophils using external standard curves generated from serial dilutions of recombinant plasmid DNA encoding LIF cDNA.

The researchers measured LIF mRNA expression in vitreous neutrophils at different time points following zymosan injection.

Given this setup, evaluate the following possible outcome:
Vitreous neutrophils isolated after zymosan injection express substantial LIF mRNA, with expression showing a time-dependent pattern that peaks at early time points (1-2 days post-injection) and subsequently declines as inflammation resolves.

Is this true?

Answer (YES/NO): NO